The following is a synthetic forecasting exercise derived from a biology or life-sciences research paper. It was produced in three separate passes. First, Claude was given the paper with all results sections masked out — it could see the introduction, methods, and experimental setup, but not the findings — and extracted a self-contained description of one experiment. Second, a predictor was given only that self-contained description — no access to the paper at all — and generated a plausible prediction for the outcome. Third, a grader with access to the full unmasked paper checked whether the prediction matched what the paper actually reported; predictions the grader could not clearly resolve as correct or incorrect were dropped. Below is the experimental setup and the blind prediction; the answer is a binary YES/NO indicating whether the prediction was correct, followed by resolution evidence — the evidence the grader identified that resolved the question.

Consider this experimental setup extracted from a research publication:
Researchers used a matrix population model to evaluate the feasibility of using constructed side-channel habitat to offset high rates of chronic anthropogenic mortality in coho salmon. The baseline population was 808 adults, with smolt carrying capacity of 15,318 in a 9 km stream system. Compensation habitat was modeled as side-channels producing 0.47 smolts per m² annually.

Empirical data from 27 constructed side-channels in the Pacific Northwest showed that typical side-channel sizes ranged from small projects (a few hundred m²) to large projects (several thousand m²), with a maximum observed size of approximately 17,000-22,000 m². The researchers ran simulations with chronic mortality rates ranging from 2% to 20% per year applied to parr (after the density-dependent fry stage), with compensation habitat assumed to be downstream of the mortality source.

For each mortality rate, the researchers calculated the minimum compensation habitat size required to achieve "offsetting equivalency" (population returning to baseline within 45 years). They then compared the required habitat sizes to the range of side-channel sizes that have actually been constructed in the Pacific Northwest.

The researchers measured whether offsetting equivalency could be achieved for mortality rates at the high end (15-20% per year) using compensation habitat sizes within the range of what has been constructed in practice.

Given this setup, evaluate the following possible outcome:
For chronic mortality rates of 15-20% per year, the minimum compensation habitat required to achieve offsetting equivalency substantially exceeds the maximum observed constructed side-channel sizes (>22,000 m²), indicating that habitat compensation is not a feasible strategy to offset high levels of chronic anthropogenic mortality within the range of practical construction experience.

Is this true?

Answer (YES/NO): NO